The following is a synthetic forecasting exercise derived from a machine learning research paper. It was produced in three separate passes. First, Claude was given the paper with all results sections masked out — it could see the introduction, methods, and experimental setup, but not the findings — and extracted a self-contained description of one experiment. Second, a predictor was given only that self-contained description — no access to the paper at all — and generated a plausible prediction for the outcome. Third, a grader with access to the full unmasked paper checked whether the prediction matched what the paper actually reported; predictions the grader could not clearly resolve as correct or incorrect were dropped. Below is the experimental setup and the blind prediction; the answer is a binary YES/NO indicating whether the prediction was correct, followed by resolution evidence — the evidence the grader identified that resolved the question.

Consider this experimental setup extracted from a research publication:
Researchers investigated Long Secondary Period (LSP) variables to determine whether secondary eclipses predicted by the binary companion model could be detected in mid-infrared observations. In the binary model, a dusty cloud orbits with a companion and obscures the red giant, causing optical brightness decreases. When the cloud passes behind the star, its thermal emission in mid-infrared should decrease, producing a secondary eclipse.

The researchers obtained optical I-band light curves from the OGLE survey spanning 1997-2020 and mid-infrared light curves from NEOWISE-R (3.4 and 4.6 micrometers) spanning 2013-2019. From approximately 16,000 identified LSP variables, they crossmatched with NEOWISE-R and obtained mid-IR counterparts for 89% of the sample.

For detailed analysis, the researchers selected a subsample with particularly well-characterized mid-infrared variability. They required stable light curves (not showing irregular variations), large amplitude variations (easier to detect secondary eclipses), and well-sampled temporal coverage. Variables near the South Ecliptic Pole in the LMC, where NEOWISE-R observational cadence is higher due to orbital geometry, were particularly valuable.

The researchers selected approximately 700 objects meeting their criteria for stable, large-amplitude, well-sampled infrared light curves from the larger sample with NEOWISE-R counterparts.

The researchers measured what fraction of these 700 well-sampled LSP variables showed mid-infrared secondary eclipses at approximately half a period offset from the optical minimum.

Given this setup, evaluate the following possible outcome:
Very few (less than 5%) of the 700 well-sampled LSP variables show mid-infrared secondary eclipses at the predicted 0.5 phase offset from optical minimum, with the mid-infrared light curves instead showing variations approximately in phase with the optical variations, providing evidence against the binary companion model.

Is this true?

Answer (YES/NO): NO